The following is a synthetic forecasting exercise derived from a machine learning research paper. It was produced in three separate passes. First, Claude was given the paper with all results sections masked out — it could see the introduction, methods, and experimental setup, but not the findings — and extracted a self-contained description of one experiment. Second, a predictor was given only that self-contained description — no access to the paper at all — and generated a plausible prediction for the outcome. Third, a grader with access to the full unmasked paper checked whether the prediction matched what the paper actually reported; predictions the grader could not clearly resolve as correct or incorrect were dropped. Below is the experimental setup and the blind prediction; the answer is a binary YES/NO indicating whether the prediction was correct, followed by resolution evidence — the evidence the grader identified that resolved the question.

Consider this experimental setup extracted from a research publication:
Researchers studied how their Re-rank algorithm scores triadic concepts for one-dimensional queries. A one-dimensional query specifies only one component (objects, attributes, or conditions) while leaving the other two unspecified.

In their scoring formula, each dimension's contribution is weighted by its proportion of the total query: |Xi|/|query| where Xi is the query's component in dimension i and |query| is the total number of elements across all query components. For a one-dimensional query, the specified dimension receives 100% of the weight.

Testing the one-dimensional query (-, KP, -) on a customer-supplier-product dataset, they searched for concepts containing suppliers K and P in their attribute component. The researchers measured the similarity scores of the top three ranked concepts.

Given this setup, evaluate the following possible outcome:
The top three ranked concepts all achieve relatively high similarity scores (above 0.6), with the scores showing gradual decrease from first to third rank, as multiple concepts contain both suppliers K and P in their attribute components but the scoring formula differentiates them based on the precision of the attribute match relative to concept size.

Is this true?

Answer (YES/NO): NO